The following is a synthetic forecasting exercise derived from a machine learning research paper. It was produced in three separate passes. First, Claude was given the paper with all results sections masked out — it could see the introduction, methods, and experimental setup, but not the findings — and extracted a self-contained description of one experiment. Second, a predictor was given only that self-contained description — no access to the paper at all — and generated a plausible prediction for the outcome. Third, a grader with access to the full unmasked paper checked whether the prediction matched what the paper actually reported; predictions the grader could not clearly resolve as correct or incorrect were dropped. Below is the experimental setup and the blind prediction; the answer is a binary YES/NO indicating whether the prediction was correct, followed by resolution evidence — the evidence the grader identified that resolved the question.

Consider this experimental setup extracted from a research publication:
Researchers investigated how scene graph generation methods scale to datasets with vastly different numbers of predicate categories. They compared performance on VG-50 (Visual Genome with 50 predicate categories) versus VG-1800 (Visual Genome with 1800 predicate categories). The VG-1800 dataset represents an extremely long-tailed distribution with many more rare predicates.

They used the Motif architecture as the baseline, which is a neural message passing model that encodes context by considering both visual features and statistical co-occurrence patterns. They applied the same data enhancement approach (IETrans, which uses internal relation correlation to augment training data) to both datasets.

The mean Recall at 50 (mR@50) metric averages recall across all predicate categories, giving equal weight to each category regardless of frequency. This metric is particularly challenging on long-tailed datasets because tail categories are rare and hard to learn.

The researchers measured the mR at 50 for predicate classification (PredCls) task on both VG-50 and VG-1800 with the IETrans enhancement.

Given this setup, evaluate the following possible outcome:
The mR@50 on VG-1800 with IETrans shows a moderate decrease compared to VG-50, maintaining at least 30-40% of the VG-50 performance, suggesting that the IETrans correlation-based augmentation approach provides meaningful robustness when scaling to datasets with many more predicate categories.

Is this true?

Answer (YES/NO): NO